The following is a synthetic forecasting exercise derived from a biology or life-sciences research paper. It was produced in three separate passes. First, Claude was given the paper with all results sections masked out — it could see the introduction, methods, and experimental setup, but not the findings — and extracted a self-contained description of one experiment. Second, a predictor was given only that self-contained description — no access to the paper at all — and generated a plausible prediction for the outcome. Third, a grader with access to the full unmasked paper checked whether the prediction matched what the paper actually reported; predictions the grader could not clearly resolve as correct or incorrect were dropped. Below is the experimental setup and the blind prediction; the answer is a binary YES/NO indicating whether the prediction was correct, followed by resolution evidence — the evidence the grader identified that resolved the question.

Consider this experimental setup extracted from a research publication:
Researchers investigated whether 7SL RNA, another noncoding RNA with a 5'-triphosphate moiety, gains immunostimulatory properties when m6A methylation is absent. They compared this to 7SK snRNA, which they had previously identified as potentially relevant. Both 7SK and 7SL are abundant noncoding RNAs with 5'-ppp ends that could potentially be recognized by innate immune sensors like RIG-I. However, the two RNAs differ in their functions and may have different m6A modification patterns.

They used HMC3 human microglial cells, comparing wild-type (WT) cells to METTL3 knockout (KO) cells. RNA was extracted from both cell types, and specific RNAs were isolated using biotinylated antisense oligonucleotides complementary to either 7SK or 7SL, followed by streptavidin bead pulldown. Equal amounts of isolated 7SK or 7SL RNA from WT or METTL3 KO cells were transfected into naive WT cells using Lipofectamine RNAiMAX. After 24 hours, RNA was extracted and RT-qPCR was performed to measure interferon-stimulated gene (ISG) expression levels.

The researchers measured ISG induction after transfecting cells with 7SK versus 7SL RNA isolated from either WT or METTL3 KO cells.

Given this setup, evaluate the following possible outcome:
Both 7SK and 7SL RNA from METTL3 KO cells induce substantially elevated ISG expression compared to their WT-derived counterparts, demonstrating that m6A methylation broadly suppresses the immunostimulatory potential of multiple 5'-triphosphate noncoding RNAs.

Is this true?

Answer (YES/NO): NO